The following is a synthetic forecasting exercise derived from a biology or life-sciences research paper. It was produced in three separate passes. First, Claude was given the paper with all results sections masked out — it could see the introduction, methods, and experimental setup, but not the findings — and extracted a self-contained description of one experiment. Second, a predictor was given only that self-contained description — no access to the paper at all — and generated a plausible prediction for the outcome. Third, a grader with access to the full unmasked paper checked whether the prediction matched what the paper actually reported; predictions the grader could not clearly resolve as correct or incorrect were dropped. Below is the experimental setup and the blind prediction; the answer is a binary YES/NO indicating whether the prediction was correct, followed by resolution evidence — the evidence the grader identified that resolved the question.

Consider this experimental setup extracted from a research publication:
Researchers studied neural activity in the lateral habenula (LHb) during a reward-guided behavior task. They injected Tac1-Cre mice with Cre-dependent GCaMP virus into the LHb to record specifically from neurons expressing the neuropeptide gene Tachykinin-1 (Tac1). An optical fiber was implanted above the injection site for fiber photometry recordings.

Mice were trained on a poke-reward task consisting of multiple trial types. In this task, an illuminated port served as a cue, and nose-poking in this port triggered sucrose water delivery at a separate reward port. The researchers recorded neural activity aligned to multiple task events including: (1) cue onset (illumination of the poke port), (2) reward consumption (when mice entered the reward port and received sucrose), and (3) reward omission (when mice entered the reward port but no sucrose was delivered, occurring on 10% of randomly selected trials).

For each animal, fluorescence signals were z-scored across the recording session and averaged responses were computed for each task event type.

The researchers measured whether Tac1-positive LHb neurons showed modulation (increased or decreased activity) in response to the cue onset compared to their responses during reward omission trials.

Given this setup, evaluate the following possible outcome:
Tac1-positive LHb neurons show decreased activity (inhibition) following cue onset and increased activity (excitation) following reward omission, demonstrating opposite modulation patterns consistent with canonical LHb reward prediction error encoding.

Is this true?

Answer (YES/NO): NO